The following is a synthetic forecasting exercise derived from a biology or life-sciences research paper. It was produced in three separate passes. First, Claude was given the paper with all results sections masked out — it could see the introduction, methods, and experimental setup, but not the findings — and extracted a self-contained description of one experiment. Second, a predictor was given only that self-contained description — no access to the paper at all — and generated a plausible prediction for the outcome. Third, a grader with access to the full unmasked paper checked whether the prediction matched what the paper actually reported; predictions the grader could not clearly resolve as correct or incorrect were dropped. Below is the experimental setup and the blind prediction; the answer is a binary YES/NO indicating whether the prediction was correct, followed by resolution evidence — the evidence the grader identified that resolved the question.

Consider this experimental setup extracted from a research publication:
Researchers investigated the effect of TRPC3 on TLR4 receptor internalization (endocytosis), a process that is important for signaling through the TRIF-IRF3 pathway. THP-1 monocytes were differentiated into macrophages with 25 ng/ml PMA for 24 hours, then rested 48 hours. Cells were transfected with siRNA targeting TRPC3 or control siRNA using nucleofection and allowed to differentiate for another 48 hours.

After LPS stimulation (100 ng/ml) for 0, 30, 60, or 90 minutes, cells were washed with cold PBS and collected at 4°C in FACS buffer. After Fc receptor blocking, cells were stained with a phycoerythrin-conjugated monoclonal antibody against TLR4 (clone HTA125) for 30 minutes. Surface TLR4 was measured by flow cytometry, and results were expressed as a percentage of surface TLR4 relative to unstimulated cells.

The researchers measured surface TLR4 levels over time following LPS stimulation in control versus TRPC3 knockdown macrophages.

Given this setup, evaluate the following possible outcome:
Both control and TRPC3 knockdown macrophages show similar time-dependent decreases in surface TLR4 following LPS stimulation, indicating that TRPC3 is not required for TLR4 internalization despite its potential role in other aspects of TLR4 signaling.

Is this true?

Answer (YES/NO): NO